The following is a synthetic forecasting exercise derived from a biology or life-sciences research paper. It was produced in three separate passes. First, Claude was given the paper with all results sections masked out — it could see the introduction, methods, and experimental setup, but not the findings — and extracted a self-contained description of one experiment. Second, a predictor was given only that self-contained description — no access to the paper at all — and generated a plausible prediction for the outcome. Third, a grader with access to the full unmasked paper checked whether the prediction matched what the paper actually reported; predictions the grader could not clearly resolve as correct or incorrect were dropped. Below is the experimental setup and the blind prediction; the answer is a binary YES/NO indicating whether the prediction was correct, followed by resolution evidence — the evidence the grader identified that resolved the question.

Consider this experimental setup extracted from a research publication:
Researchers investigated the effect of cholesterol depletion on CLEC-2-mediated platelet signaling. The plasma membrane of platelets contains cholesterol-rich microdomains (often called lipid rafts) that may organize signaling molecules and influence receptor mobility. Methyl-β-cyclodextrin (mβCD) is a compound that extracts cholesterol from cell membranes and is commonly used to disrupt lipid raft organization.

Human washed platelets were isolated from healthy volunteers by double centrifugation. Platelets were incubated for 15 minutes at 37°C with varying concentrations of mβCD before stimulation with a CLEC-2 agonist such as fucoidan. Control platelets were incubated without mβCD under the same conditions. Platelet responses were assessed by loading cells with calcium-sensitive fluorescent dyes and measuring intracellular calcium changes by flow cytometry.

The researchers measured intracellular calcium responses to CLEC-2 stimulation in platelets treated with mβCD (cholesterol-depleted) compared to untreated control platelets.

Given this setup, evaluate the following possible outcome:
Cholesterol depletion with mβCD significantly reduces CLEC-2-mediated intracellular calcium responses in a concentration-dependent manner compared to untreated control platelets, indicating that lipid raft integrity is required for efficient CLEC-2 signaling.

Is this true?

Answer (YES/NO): NO